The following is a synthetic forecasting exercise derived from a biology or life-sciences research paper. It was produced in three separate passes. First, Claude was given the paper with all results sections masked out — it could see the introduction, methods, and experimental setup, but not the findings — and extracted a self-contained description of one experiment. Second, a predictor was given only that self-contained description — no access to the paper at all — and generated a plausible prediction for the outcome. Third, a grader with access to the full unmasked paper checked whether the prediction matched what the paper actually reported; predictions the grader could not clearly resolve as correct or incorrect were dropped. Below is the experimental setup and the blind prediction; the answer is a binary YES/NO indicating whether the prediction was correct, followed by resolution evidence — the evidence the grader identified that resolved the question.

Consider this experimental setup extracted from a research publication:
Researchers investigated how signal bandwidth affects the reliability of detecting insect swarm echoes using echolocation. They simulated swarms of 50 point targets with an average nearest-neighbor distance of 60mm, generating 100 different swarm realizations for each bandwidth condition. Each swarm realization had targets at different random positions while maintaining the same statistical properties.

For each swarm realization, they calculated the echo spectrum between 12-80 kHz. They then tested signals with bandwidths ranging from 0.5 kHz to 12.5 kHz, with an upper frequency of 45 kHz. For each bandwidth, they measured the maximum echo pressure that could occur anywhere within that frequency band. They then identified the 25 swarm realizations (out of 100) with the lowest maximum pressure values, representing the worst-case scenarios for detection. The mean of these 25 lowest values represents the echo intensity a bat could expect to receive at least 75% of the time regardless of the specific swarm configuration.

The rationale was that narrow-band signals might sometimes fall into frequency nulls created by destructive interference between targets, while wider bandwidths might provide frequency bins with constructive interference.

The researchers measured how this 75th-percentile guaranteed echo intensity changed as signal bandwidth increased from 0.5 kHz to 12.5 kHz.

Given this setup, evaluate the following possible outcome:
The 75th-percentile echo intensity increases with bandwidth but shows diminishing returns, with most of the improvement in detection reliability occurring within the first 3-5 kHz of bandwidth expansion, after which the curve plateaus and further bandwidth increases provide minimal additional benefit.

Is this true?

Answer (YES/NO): NO